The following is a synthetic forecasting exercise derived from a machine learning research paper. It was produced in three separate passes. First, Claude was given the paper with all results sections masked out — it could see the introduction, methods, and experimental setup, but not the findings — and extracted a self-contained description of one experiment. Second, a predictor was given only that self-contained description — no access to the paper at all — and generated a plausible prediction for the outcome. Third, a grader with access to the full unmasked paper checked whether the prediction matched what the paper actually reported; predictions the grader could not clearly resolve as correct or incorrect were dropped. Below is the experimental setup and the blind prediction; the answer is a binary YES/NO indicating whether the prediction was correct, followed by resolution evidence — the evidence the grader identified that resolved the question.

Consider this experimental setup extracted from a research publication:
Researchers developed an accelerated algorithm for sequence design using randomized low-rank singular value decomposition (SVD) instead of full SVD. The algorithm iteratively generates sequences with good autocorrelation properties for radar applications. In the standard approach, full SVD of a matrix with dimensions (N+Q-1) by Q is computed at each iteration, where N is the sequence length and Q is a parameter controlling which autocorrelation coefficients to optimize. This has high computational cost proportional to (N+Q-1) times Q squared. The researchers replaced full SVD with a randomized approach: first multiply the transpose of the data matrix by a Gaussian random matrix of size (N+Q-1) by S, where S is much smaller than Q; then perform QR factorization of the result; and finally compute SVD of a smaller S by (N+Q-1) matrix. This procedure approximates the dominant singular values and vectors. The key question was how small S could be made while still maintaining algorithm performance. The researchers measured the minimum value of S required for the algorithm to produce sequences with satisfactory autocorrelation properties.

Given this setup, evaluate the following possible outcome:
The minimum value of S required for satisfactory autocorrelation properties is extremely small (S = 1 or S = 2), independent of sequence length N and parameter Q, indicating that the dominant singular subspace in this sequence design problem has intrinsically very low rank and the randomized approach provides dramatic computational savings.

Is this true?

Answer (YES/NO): NO